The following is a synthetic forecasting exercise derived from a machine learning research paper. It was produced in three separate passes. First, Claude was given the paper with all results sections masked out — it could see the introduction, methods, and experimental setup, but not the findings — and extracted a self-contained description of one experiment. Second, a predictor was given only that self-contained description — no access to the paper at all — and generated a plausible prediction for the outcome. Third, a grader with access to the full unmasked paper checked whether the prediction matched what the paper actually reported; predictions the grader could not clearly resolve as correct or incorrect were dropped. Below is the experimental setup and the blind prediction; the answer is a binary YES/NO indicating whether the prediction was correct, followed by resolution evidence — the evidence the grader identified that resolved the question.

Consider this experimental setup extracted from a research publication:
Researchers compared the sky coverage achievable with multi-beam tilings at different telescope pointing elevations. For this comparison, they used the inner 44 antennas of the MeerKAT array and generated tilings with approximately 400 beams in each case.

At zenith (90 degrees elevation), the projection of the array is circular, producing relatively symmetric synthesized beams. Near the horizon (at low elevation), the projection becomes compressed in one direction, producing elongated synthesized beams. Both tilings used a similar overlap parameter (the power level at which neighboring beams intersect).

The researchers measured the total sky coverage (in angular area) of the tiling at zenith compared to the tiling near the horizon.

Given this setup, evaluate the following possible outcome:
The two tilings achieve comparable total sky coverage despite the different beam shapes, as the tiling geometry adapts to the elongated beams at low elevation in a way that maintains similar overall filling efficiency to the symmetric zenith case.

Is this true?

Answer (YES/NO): NO